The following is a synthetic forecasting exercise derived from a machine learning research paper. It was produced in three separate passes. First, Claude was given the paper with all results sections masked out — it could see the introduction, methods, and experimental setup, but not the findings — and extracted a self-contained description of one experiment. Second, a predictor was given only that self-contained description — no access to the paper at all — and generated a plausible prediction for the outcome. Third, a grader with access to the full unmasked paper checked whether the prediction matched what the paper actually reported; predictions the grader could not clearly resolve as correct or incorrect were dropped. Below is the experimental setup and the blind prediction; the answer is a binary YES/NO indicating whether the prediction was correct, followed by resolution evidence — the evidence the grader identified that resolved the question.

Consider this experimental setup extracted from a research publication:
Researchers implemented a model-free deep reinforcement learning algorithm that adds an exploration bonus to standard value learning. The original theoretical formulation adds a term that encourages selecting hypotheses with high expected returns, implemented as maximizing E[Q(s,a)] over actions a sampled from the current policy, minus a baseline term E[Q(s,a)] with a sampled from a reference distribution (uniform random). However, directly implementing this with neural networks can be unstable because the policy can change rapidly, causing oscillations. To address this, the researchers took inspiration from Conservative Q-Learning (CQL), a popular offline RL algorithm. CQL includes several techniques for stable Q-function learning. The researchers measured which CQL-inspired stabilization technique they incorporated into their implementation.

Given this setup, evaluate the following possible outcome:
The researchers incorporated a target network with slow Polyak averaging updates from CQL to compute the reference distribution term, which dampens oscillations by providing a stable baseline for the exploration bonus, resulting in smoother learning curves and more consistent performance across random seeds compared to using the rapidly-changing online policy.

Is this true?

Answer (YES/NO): NO